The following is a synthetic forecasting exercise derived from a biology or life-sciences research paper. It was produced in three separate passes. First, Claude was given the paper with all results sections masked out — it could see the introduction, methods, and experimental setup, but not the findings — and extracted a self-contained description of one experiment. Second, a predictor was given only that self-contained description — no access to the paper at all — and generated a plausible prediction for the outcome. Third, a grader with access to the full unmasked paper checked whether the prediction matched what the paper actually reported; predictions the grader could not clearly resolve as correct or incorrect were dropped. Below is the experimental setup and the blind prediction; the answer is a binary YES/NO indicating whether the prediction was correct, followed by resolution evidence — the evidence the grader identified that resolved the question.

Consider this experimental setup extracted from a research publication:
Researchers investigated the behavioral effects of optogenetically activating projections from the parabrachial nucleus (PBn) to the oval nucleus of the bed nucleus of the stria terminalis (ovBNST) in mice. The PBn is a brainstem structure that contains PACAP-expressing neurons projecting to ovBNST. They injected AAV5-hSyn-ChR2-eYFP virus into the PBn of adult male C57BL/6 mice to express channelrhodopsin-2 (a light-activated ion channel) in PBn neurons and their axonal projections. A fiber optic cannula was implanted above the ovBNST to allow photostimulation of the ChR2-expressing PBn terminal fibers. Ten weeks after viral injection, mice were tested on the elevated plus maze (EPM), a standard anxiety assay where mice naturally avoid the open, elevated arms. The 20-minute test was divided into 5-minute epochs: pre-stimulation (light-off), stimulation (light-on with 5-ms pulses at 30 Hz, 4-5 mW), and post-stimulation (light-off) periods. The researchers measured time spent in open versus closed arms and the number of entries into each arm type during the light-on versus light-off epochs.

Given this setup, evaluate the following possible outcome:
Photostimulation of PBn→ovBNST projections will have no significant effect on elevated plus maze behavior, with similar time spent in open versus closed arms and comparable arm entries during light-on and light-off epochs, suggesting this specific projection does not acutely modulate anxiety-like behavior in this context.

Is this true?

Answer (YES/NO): NO